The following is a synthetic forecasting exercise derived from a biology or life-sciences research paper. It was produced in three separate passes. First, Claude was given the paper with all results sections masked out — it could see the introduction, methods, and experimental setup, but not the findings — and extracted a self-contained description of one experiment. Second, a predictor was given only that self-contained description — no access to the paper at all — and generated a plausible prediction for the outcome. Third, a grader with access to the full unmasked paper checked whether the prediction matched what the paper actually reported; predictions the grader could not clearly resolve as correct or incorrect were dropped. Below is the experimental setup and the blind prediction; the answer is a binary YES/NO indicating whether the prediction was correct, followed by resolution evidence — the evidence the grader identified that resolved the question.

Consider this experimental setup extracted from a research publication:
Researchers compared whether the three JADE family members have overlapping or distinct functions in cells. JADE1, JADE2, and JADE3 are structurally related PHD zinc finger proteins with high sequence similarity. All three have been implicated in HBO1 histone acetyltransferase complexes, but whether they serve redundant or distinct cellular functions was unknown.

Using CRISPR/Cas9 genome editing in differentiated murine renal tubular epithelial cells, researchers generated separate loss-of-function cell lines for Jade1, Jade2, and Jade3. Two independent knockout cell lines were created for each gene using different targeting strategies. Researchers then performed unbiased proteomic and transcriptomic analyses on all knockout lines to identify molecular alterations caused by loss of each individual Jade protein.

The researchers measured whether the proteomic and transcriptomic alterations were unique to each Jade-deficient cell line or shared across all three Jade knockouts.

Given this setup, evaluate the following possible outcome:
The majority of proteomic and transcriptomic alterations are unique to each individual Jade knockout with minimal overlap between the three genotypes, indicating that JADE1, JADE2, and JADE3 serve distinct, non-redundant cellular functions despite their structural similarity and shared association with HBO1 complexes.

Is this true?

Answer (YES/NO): NO